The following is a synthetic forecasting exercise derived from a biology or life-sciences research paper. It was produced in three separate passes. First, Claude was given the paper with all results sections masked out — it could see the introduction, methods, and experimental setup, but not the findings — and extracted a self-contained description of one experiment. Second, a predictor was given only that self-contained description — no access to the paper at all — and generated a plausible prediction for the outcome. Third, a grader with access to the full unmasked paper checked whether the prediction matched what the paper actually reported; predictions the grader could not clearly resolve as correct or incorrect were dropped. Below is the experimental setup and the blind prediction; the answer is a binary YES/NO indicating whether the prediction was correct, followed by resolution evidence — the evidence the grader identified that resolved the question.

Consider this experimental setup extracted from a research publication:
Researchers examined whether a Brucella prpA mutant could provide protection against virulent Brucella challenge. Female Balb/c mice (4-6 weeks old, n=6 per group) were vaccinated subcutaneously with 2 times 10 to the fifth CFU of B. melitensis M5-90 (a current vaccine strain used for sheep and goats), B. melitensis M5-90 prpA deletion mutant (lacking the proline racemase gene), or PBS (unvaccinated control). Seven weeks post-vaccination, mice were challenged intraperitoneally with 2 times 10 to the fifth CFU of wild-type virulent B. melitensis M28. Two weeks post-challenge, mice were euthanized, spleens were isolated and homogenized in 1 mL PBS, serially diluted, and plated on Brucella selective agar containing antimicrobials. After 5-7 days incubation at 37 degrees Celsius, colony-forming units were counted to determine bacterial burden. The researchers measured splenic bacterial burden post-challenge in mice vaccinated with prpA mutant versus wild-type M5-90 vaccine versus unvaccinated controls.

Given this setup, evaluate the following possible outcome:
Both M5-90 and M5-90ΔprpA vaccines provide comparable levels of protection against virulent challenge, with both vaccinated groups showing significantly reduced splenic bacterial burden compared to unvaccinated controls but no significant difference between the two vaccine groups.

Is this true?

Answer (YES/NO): NO